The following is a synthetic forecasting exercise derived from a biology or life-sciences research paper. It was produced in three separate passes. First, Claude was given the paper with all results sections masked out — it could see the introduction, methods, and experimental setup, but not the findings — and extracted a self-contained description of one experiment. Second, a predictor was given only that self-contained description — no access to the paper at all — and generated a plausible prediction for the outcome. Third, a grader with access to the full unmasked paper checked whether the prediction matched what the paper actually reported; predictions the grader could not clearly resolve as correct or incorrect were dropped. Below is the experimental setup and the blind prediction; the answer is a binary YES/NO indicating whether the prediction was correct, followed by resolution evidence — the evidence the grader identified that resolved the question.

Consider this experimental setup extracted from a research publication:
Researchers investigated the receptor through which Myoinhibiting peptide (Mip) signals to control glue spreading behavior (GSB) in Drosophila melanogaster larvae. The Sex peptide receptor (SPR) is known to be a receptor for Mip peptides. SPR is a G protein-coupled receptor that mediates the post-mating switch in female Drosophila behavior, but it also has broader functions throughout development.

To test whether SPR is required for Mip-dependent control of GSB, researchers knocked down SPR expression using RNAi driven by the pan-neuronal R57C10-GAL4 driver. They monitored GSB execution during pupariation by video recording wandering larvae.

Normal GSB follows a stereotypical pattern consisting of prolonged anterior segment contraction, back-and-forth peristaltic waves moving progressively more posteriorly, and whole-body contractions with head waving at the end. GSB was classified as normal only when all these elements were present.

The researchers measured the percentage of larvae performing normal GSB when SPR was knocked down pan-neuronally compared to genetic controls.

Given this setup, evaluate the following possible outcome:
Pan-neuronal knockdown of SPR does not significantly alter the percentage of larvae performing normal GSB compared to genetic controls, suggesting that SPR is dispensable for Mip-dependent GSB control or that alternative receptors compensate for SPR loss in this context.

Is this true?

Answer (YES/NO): NO